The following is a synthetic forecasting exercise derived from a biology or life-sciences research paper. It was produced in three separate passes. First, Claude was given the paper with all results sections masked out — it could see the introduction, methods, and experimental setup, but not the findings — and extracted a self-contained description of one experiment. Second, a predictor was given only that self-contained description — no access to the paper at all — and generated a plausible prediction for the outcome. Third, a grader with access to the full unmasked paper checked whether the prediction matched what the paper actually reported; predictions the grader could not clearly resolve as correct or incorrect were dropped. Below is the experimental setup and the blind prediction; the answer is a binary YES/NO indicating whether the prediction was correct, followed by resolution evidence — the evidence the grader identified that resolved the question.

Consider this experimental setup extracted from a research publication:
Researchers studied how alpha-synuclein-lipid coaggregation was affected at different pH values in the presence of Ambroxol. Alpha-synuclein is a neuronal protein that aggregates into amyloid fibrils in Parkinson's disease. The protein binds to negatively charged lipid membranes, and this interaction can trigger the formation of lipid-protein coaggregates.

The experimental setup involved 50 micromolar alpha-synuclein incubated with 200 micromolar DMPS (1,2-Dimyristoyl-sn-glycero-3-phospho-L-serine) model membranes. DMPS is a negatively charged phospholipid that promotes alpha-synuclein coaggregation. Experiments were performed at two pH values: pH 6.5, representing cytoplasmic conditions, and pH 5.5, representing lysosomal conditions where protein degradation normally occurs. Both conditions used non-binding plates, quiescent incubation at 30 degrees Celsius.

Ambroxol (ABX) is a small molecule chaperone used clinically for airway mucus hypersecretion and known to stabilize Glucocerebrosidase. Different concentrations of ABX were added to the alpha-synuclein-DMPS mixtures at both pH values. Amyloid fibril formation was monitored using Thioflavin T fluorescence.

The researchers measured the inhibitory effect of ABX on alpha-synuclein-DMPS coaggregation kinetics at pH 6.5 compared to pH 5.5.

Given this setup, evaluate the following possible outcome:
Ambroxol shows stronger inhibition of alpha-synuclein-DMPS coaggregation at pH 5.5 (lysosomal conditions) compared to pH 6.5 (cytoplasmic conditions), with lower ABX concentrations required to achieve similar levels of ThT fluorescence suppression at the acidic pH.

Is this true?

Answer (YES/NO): NO